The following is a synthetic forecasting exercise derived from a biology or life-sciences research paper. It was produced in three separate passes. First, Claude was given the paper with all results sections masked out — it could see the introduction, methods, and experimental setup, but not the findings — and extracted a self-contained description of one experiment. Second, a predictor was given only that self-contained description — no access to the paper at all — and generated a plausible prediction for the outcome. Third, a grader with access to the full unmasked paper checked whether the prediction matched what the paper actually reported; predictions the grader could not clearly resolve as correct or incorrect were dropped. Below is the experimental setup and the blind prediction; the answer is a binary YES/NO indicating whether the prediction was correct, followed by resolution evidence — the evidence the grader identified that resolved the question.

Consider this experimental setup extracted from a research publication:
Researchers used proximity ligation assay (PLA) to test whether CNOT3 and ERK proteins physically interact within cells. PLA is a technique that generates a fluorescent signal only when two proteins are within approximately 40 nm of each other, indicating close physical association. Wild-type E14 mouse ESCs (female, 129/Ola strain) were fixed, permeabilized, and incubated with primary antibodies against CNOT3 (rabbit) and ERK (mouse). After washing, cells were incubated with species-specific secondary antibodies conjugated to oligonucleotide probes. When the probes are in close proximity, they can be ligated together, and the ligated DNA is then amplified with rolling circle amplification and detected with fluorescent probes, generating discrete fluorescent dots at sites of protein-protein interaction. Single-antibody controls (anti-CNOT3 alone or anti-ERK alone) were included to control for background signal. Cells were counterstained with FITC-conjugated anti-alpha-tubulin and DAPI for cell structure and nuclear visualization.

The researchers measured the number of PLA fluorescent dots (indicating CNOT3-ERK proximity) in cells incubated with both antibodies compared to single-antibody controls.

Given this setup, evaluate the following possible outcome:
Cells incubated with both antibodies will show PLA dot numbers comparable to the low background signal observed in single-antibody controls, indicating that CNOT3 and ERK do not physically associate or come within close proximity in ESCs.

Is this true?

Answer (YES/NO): NO